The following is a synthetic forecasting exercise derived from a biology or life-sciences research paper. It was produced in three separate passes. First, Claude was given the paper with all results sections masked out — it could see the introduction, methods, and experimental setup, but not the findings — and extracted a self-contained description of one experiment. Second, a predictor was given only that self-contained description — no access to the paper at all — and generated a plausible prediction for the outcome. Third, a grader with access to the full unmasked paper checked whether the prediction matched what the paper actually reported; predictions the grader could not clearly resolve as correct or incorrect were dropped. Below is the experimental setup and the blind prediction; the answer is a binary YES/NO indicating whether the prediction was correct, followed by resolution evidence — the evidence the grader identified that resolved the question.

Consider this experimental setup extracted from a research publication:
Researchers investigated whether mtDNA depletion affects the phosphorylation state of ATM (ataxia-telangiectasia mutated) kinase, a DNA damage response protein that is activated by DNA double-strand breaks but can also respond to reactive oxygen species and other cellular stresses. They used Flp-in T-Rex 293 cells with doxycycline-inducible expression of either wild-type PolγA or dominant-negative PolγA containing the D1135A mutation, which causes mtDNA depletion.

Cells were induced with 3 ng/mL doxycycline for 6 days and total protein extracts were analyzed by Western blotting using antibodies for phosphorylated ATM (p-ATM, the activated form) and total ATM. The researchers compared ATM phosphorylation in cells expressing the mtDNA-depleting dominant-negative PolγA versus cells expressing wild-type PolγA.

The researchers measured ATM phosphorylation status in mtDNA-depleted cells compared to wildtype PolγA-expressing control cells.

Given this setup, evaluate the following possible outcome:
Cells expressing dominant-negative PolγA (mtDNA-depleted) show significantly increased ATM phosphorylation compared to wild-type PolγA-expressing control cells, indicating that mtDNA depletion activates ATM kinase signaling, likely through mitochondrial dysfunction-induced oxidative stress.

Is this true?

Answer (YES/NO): YES